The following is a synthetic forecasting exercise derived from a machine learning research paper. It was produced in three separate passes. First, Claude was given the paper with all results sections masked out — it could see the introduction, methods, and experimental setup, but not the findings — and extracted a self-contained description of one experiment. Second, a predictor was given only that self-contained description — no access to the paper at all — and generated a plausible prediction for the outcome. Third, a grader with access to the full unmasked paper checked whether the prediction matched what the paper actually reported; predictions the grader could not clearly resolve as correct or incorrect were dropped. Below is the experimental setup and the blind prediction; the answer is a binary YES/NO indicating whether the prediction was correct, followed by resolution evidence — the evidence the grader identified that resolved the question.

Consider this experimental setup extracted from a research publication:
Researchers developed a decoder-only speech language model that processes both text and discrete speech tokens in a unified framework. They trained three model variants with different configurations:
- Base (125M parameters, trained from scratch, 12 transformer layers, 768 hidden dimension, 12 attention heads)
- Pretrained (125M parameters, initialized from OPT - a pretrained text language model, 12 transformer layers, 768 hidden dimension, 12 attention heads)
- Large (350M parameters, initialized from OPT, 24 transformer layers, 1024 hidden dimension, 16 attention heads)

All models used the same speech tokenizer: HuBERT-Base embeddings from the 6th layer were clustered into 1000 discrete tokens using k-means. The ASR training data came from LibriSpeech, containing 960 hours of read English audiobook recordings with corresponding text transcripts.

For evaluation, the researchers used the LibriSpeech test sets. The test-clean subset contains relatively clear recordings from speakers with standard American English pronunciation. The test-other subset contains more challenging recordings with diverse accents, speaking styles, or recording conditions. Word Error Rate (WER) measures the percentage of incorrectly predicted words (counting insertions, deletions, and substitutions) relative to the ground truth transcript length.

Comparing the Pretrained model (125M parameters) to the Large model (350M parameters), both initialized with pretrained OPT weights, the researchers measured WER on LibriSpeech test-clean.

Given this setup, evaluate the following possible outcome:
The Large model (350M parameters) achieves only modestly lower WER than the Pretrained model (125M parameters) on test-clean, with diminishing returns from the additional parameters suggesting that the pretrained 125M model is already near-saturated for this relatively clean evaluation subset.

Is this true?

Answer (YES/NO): NO